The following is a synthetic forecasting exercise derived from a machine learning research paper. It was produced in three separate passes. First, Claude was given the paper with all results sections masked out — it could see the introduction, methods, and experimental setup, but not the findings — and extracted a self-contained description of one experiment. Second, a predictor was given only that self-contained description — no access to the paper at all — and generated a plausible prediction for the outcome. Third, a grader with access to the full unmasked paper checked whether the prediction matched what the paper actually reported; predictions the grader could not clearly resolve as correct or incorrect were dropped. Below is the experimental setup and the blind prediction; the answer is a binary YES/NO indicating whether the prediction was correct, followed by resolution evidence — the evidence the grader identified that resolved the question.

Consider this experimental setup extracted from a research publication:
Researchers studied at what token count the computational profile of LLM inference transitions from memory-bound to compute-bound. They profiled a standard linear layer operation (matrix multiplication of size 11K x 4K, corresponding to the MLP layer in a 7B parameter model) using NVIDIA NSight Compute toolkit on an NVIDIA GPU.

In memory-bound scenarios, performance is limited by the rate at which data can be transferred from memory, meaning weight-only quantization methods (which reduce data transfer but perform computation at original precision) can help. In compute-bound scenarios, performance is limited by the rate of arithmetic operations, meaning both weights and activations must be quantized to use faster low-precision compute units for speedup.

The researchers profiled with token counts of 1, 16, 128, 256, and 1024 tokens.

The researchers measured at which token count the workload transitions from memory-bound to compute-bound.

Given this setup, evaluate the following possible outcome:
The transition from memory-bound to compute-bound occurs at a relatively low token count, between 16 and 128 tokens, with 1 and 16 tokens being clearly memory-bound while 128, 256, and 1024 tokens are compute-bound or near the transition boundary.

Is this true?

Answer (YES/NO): YES